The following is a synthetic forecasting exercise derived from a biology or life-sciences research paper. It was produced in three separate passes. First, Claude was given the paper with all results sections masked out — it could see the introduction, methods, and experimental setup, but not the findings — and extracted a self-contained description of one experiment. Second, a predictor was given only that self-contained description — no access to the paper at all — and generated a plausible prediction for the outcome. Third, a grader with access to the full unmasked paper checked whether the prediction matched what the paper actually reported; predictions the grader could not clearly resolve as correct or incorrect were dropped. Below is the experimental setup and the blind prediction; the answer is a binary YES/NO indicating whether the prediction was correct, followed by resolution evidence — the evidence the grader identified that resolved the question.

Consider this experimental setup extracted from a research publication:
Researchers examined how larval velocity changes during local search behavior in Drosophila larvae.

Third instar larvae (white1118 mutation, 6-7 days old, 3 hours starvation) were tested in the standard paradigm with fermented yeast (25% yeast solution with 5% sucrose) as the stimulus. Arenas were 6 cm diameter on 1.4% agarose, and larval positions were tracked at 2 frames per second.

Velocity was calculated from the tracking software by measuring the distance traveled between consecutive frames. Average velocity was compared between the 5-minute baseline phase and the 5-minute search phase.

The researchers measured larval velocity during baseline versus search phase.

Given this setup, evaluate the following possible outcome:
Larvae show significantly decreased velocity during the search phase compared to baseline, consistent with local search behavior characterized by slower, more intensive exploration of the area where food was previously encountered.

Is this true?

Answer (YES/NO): NO